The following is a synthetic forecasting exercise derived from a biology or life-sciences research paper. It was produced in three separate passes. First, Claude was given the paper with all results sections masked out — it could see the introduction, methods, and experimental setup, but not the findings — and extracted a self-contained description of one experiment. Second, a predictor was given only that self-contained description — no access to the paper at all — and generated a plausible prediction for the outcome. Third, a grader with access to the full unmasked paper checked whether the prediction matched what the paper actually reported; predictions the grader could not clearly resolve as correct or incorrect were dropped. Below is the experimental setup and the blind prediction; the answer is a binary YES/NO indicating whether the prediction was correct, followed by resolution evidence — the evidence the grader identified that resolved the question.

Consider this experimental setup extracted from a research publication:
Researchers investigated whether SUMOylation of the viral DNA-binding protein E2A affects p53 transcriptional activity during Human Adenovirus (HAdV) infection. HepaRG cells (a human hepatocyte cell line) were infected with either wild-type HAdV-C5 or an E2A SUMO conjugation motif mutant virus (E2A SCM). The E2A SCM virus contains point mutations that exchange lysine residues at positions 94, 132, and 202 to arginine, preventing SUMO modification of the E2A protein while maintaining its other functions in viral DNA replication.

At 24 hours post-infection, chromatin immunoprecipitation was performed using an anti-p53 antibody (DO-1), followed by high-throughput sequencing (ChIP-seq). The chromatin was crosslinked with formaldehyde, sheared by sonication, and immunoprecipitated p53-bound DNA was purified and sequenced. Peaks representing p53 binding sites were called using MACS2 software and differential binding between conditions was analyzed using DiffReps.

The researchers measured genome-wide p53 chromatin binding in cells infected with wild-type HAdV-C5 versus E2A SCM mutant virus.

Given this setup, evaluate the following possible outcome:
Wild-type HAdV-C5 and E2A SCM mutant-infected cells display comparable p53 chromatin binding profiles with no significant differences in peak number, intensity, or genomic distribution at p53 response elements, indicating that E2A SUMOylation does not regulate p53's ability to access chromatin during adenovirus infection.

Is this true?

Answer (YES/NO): NO